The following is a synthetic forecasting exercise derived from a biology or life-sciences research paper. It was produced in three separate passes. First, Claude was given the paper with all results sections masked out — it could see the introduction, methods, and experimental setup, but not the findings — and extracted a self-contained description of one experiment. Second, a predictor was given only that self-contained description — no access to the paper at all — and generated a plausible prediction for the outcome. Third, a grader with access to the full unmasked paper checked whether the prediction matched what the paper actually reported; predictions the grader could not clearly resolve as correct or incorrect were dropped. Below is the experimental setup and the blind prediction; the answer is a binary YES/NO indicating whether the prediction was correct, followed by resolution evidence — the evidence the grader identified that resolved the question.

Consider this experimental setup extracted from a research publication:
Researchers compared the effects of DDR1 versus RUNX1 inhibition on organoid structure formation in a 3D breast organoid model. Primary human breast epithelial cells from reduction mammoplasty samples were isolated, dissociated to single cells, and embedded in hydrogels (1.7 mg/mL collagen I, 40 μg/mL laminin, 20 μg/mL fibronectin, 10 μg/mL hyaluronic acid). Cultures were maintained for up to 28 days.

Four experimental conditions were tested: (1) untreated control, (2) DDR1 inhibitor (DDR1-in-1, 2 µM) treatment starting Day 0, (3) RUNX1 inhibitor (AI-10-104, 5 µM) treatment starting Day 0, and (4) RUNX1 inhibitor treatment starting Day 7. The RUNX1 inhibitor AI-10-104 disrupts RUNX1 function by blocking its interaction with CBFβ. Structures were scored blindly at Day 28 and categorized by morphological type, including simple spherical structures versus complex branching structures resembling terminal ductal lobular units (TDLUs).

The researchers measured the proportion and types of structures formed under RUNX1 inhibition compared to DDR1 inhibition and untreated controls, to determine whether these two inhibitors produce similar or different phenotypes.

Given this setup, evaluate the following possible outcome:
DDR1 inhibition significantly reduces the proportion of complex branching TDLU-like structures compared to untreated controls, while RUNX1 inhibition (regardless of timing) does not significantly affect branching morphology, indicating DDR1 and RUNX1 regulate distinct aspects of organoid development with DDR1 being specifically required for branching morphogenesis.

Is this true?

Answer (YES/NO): NO